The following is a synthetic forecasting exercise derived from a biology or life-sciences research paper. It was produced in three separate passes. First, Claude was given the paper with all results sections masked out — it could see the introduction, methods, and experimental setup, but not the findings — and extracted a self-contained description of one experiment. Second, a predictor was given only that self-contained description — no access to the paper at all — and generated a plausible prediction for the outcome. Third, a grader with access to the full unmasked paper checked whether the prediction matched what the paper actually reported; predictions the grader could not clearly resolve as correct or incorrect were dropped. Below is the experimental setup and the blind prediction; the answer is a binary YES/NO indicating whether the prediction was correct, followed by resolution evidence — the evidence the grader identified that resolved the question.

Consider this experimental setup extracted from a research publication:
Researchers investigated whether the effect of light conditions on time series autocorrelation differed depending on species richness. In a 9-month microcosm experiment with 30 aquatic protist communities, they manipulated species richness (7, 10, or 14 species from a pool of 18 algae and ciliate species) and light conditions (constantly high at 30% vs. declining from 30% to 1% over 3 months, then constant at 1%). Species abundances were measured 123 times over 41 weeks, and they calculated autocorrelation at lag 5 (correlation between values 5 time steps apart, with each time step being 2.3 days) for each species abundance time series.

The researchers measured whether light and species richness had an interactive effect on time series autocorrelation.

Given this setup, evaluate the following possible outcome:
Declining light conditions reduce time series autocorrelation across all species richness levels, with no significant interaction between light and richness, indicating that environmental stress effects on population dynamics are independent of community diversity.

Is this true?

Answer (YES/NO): YES